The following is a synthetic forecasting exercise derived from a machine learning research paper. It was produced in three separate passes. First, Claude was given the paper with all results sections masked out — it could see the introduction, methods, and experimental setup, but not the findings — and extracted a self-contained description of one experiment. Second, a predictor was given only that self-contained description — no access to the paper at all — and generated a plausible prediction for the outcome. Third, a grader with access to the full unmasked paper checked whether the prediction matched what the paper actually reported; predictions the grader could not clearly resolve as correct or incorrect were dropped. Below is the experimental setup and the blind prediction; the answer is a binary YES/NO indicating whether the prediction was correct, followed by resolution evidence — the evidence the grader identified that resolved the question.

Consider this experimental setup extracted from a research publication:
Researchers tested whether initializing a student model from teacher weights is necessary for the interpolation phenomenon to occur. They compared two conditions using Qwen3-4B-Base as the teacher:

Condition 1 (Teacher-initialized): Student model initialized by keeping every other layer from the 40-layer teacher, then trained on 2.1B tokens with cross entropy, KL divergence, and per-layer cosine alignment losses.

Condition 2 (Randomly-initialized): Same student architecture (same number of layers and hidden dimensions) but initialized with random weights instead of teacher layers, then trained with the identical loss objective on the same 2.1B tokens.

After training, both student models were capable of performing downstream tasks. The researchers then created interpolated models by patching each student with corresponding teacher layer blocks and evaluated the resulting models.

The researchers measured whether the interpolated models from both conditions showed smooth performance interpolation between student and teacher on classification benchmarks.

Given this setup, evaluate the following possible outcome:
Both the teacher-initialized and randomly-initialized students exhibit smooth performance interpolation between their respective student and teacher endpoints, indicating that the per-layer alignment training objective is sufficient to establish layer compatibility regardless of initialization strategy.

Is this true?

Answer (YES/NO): NO